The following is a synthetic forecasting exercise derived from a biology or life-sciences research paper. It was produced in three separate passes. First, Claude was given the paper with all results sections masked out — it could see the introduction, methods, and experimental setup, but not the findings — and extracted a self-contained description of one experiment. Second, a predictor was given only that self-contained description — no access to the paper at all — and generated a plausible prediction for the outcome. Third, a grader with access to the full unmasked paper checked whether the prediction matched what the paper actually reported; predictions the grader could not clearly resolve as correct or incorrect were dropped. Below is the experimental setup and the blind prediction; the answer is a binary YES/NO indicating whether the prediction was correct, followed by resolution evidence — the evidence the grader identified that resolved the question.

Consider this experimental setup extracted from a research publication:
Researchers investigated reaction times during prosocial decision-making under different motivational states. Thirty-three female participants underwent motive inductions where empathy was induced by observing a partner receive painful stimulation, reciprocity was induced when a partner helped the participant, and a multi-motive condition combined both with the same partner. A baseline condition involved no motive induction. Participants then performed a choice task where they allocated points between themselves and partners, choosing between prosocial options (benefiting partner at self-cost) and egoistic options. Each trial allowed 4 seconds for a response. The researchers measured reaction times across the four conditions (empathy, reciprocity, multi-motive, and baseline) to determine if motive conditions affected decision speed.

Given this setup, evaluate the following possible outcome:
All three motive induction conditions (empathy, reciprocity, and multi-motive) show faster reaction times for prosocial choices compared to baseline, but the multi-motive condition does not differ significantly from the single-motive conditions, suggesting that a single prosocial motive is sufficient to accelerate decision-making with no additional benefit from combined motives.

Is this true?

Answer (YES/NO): YES